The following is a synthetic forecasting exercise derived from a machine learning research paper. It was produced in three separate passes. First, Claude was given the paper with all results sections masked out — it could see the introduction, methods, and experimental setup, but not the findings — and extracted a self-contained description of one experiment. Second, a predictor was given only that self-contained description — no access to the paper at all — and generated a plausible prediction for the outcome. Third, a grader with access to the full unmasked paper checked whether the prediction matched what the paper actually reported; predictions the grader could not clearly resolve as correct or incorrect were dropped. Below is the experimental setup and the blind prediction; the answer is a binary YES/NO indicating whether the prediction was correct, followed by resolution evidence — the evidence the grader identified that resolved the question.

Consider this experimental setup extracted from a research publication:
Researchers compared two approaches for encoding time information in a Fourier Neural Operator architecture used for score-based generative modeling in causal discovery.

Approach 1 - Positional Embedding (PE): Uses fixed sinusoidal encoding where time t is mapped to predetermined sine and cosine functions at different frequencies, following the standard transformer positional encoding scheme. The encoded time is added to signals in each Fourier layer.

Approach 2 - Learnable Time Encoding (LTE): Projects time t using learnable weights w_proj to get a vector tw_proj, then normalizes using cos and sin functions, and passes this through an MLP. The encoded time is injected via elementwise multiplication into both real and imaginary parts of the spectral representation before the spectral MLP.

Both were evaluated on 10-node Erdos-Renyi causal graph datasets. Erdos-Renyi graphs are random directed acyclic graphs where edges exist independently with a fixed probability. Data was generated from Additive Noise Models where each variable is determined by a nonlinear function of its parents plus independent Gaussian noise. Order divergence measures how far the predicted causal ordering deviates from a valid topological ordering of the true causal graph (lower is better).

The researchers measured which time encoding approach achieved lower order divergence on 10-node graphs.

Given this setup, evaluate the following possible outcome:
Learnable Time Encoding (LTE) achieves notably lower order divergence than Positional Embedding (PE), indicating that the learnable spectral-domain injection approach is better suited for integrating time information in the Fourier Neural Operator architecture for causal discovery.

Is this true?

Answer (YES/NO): NO